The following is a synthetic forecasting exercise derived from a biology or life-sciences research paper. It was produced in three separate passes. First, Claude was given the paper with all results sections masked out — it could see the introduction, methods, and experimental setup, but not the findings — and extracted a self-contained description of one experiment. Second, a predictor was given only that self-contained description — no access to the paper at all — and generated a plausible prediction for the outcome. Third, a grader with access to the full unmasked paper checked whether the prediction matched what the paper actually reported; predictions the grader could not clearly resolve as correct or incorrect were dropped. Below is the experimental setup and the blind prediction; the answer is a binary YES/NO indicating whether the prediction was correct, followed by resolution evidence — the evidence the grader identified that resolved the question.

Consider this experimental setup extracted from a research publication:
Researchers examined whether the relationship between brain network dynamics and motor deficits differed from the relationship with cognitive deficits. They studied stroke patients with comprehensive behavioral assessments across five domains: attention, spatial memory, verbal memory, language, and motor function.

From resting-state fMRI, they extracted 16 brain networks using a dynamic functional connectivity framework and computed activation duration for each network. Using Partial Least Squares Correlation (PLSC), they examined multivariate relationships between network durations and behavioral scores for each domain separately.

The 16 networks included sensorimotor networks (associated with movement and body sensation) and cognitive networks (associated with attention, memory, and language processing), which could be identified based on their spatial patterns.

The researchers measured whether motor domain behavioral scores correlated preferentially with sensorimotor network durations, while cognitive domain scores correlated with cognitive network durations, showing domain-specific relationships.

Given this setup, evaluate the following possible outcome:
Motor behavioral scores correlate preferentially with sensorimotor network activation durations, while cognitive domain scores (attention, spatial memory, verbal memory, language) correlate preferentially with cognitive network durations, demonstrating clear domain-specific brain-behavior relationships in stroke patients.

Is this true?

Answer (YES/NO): NO